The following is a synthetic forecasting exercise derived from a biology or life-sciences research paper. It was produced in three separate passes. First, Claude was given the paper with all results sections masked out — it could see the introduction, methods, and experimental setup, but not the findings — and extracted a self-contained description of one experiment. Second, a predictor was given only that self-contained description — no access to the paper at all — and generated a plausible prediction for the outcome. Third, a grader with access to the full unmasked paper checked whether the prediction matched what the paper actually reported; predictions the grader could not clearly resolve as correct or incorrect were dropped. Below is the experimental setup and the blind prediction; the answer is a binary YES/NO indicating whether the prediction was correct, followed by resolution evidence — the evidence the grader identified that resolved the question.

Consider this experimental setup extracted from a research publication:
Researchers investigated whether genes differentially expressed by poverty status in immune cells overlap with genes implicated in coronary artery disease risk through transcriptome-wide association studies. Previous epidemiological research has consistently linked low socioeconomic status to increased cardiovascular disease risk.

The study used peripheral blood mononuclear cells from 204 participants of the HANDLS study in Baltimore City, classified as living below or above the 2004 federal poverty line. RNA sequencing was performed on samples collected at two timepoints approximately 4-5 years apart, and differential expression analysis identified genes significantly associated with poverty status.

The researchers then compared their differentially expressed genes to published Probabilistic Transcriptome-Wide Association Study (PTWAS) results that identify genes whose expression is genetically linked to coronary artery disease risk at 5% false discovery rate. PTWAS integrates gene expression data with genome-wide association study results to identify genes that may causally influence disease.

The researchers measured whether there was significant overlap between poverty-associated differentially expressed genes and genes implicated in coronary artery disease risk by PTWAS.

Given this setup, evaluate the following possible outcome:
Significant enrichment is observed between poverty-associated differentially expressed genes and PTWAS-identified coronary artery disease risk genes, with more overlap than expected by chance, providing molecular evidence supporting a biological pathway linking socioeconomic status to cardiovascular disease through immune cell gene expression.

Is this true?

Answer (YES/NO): NO